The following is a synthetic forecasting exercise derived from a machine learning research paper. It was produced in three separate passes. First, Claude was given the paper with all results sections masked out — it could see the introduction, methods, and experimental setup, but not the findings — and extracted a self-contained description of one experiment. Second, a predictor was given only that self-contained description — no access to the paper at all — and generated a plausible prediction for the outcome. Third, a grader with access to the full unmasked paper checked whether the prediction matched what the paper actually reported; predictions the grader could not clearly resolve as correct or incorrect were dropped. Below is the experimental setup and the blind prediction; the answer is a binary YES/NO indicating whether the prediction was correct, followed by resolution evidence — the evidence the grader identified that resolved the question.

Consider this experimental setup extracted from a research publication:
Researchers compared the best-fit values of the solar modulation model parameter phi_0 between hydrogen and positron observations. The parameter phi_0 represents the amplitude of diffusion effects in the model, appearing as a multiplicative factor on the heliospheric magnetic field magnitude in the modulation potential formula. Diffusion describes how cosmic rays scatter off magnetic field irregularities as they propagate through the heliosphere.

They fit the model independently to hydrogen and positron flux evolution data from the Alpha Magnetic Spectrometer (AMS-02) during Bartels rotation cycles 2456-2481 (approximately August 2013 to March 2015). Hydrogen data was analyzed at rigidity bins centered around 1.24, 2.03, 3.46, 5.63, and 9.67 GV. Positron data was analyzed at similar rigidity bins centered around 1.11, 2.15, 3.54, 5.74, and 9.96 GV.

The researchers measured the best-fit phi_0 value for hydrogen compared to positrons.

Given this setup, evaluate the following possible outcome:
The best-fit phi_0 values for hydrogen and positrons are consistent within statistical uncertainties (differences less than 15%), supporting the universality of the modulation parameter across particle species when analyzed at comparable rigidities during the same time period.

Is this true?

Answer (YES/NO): NO